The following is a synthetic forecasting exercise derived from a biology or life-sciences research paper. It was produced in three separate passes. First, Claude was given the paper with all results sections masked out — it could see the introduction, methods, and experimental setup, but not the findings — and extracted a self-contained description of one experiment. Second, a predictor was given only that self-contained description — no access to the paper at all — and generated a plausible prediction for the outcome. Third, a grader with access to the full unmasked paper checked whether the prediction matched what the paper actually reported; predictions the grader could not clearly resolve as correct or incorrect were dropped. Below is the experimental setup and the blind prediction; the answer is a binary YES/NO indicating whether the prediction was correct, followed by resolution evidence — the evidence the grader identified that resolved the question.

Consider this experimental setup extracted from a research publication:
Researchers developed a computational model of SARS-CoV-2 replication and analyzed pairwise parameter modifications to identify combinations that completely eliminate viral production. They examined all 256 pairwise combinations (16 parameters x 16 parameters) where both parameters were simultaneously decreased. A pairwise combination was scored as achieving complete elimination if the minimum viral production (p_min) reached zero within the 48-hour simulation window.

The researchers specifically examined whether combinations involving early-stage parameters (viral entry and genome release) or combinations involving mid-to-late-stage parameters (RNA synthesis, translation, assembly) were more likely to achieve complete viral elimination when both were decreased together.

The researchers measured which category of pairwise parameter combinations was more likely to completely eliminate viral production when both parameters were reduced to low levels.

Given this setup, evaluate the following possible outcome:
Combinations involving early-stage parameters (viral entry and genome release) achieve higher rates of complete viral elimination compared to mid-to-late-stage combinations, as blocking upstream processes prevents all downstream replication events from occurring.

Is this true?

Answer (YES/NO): NO